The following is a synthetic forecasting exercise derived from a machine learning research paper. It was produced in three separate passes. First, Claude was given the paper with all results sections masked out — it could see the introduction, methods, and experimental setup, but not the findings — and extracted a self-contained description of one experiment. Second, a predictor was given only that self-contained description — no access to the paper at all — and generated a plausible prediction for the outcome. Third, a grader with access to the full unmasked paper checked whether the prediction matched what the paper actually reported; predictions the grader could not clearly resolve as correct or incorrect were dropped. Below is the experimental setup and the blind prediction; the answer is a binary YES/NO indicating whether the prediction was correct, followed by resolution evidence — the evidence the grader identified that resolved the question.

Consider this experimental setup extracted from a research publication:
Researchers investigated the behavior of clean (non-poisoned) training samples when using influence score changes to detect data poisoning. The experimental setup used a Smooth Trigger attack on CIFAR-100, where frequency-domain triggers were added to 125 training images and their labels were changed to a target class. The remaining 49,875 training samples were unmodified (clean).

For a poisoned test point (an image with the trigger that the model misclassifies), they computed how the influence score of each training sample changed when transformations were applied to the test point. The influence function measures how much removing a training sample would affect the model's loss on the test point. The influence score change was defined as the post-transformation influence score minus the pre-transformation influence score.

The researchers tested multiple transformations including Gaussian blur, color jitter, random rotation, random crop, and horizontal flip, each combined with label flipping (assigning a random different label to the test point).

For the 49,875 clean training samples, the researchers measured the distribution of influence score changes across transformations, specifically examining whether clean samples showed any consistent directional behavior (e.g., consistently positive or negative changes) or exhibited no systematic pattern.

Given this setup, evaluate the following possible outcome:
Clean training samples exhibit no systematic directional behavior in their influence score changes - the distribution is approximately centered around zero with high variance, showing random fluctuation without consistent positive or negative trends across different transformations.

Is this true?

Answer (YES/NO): YES